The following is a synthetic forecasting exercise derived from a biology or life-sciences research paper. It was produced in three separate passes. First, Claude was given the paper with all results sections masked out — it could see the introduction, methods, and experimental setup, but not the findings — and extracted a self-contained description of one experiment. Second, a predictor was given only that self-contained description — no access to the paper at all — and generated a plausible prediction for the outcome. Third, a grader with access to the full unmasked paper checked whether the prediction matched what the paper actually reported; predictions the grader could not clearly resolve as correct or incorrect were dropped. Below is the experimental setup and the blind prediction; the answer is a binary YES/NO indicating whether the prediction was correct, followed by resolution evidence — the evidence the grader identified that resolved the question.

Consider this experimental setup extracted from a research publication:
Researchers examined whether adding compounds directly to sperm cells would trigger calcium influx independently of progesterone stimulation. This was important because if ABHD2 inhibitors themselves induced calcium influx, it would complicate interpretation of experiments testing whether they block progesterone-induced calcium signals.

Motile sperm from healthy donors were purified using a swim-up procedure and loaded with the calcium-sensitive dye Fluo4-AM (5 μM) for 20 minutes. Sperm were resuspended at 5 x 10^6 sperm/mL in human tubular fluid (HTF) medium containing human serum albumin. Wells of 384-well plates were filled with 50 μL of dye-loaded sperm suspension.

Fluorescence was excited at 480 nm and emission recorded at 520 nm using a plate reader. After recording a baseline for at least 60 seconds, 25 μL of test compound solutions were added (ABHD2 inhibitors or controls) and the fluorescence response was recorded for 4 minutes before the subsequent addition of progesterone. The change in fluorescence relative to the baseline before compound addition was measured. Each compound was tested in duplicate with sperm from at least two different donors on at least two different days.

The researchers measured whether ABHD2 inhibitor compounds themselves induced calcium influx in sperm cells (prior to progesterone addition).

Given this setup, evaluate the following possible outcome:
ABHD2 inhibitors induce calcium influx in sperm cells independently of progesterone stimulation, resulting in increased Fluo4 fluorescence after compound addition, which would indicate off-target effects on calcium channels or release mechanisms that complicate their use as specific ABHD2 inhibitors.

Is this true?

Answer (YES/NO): NO